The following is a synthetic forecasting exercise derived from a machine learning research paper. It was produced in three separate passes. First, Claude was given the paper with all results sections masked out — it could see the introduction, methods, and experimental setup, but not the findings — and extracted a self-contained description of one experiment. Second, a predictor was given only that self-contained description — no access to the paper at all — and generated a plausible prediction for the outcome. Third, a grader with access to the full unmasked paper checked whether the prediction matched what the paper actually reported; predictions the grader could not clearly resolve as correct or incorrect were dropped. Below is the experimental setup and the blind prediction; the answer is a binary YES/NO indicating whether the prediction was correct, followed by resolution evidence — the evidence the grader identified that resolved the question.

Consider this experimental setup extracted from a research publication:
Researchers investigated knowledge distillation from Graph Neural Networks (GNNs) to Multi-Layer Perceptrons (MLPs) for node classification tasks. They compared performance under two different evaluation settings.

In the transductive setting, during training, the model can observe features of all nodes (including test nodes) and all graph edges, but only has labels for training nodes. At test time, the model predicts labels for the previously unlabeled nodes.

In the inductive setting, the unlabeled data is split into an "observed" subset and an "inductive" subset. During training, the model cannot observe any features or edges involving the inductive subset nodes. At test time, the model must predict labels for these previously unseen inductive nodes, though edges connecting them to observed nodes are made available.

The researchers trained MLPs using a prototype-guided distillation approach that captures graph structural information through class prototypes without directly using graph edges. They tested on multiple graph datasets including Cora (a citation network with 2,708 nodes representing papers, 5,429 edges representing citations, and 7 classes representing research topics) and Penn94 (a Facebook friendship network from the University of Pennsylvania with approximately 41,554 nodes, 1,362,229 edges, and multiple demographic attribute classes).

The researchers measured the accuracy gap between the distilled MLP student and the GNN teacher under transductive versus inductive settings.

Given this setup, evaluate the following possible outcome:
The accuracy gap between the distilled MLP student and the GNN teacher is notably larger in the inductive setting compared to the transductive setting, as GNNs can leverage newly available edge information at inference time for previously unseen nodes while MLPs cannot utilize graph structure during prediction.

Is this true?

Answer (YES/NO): YES